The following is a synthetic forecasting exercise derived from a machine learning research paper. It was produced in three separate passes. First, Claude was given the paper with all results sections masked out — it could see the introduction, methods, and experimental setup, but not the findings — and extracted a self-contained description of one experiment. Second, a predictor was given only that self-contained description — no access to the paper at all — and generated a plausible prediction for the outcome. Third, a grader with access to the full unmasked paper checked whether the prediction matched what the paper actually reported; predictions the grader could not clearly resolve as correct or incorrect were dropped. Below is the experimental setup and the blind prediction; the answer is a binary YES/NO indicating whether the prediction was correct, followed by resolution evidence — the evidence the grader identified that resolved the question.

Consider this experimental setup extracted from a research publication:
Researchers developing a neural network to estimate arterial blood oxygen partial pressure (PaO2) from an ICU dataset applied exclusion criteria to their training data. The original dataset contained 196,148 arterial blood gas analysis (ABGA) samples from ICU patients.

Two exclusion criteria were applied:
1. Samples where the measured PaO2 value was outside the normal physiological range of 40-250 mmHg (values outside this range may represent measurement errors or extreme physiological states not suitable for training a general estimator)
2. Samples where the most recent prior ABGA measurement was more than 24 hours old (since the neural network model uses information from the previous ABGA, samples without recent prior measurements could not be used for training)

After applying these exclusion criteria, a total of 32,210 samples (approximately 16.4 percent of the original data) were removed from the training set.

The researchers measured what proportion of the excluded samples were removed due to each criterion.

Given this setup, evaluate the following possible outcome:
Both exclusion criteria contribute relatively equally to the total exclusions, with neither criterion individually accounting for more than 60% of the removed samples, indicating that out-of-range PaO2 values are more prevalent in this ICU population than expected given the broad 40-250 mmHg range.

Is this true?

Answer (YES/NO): NO